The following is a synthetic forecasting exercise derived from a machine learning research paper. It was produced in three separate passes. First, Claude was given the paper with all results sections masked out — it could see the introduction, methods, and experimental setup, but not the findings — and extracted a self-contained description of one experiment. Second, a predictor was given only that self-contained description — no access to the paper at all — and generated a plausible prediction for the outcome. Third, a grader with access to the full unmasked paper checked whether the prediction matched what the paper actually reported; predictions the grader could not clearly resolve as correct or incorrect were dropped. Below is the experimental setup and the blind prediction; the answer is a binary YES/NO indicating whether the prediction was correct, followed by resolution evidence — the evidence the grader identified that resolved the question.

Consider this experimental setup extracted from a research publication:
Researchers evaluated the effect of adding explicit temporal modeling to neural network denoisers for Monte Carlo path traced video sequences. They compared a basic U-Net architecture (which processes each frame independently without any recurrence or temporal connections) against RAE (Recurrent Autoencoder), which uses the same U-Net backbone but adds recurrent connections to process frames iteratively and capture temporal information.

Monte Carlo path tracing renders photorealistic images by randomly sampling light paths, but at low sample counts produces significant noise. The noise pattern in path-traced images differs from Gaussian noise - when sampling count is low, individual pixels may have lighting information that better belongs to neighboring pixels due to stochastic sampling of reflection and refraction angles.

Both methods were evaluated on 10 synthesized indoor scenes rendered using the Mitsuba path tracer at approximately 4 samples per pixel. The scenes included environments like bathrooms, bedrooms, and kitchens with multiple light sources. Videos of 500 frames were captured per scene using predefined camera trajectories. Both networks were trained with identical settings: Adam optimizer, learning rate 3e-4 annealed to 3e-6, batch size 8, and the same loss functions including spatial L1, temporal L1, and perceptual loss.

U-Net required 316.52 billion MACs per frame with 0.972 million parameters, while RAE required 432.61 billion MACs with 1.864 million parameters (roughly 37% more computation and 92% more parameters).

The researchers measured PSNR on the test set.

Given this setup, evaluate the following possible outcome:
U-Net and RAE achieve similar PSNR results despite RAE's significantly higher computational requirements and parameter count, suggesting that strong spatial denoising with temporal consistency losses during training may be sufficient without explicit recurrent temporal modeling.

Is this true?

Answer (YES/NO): YES